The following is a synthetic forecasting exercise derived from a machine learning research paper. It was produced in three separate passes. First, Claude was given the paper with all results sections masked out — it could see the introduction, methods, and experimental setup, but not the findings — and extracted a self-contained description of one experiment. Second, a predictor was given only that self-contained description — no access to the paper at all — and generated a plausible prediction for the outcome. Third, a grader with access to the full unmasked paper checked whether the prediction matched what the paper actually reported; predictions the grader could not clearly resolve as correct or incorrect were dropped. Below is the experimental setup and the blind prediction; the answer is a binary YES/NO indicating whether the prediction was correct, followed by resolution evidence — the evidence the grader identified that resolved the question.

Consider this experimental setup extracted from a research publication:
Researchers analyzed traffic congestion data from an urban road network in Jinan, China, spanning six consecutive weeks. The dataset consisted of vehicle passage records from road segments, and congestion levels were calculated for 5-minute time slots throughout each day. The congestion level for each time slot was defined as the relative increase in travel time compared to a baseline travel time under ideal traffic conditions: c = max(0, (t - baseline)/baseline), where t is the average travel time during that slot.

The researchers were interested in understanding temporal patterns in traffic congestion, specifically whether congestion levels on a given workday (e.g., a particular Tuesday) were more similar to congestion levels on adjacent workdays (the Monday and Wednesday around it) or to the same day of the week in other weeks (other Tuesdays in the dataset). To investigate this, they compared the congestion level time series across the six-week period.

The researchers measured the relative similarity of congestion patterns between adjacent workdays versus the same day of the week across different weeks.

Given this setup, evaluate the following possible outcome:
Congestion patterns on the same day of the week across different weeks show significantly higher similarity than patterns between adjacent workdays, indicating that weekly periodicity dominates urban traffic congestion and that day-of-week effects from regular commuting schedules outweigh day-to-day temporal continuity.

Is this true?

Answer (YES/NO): NO